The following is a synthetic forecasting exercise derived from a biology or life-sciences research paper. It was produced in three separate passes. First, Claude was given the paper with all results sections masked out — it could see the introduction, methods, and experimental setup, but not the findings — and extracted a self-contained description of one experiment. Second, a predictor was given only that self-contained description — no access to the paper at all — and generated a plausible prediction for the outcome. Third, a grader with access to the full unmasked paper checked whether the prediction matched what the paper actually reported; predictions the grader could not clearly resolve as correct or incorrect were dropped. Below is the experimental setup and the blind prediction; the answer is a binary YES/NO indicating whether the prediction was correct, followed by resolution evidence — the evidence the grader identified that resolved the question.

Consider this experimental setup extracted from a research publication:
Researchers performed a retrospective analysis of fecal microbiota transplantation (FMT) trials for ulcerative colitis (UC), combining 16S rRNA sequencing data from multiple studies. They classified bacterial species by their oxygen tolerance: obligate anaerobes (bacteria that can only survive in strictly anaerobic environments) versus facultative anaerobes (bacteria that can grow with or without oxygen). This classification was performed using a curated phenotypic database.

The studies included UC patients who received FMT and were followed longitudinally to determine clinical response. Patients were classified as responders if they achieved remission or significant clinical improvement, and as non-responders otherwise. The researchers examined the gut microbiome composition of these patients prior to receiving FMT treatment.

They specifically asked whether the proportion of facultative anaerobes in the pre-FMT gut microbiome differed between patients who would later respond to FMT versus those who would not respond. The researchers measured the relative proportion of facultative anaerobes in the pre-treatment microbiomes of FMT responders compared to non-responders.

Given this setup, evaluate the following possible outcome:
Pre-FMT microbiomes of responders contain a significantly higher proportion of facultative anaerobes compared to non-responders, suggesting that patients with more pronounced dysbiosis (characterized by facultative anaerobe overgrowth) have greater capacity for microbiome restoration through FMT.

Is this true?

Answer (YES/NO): NO